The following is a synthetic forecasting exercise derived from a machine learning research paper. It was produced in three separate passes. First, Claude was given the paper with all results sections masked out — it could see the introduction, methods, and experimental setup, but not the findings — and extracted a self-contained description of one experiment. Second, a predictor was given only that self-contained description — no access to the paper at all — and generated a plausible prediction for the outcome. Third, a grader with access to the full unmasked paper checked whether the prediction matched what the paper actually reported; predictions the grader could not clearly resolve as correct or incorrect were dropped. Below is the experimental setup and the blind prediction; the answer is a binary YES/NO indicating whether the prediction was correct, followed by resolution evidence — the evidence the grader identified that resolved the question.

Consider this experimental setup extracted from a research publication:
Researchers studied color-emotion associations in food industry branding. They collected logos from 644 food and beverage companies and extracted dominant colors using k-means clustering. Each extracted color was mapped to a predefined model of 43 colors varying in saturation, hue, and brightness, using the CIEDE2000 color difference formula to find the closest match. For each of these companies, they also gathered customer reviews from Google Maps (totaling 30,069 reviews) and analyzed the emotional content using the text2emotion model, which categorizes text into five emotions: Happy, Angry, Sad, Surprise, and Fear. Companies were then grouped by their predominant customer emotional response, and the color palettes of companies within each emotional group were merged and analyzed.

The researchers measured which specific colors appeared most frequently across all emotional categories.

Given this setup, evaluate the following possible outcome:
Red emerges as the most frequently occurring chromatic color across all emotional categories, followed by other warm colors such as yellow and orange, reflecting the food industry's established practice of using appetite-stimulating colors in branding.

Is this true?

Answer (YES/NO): NO